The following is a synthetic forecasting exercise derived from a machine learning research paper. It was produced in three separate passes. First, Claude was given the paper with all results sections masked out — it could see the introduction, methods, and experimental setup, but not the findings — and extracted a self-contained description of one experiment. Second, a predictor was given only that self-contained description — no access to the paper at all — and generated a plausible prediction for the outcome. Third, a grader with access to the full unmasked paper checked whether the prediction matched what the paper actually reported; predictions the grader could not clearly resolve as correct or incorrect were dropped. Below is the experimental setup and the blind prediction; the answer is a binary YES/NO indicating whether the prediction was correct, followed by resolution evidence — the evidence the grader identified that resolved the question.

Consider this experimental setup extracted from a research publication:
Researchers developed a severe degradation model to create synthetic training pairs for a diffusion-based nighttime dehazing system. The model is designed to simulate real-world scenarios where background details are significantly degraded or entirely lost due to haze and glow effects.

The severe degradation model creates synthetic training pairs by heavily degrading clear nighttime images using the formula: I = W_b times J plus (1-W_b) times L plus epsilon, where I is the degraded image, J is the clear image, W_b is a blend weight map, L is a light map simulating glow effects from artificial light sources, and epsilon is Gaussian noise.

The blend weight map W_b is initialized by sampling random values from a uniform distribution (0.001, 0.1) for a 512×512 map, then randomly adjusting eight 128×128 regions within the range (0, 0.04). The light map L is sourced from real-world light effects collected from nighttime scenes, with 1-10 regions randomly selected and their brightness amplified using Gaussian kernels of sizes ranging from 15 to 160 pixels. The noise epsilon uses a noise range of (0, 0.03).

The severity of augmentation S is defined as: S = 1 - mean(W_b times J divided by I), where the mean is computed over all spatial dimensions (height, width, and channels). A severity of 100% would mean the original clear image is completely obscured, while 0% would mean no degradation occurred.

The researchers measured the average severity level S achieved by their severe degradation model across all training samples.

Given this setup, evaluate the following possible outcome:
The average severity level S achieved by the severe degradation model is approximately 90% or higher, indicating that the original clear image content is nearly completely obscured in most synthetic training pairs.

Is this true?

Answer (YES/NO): YES